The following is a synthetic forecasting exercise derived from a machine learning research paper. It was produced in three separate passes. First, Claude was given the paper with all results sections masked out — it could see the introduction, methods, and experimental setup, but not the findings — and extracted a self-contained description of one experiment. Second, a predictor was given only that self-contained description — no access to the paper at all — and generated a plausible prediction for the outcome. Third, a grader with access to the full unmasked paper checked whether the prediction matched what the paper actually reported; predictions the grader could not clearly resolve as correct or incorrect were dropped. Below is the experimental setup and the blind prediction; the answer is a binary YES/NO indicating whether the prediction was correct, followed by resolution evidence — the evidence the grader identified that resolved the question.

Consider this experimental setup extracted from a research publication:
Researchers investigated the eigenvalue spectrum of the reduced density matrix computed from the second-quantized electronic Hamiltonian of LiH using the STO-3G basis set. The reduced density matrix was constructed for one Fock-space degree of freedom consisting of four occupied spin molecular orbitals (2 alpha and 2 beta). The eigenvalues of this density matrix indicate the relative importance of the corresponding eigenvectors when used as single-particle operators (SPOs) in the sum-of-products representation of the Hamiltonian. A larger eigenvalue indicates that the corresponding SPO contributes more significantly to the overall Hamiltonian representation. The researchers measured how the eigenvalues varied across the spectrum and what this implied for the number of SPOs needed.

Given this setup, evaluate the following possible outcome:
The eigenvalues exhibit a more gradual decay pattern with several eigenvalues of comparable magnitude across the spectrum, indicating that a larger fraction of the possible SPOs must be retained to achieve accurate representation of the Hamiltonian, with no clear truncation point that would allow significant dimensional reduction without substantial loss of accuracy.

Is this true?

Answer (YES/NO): NO